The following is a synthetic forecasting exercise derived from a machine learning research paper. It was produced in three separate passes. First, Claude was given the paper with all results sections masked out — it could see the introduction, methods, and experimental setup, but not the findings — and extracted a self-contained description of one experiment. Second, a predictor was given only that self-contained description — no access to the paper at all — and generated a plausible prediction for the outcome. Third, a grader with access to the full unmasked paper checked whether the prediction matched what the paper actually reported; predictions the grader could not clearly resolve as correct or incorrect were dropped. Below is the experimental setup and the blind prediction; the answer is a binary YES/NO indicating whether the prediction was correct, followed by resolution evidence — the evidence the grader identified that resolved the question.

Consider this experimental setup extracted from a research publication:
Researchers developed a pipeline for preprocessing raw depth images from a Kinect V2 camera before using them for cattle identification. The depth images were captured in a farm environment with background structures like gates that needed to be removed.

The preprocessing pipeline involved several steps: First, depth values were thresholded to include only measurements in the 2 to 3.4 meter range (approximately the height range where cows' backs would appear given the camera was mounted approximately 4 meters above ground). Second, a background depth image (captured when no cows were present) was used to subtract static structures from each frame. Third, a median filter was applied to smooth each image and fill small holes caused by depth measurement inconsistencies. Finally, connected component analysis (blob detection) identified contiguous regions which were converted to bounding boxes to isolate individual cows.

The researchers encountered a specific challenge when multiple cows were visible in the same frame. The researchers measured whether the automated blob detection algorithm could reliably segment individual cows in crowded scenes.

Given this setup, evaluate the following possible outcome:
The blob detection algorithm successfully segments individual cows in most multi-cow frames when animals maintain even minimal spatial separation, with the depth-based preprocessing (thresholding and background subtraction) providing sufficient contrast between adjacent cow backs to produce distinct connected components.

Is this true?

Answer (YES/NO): NO